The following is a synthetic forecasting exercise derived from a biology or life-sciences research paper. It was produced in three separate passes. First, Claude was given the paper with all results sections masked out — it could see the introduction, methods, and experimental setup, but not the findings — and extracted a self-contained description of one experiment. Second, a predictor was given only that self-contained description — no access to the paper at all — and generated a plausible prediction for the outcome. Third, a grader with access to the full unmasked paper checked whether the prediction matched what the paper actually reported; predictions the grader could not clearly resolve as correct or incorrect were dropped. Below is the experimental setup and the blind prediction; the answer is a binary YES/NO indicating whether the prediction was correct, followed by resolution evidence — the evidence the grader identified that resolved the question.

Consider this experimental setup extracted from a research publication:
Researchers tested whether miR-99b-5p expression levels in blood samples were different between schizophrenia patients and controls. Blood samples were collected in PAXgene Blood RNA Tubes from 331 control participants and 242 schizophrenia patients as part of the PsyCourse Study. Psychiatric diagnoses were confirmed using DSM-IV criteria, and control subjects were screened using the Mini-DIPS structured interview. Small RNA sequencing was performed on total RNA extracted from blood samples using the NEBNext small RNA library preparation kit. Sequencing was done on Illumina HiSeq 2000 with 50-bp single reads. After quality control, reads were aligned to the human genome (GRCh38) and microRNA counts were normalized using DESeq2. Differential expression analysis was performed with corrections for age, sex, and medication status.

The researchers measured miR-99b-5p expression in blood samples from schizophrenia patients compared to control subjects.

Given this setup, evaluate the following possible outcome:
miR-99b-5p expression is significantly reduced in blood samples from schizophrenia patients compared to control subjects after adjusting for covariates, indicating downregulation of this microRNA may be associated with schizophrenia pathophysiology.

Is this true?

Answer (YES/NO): YES